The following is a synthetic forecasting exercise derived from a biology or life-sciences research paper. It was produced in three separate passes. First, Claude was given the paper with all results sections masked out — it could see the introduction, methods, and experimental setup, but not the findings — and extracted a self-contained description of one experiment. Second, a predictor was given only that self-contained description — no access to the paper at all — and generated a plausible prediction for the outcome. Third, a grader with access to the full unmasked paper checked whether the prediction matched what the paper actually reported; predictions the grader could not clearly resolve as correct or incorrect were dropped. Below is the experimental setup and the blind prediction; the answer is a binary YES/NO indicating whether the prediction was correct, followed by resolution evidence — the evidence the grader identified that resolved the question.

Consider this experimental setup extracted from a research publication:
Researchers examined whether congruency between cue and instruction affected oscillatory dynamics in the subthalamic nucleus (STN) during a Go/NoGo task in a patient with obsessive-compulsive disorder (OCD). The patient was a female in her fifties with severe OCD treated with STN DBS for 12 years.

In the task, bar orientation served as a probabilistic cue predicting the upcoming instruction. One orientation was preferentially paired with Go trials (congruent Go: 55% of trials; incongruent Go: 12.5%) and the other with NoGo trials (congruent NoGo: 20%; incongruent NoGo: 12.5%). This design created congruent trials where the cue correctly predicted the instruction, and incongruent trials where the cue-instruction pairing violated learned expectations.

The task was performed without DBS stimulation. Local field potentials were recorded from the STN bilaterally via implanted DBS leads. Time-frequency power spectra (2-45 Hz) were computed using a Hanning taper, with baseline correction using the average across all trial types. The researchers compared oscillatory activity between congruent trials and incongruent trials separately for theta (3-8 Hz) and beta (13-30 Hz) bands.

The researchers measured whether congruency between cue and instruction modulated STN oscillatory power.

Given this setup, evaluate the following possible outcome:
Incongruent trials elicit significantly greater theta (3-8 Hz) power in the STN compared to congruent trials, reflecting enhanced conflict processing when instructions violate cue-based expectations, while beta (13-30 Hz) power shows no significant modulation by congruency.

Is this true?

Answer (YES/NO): NO